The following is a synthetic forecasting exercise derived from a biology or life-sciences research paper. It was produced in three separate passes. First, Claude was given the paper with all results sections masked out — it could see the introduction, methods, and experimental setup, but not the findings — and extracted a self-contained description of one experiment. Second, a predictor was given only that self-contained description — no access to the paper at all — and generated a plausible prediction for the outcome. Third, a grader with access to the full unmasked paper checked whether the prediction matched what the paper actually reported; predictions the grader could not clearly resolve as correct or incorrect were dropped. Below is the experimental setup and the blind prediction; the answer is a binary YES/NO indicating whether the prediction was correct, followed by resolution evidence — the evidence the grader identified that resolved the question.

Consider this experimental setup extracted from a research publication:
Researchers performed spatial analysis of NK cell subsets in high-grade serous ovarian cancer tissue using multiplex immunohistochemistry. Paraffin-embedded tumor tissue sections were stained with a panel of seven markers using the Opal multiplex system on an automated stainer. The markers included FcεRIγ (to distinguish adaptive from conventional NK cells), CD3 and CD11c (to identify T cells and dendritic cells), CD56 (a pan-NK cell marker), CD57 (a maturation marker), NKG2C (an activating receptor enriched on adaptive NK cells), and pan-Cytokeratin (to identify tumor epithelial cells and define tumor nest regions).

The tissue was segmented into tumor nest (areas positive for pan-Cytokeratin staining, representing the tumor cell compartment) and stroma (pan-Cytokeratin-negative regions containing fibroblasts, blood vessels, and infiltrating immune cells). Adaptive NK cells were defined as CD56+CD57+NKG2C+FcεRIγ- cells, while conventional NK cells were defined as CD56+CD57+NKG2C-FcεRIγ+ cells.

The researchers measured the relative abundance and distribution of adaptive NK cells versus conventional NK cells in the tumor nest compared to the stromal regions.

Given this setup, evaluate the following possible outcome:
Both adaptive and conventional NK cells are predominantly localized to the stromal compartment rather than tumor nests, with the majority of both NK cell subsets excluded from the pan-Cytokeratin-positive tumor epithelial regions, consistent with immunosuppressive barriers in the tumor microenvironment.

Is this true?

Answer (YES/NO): NO